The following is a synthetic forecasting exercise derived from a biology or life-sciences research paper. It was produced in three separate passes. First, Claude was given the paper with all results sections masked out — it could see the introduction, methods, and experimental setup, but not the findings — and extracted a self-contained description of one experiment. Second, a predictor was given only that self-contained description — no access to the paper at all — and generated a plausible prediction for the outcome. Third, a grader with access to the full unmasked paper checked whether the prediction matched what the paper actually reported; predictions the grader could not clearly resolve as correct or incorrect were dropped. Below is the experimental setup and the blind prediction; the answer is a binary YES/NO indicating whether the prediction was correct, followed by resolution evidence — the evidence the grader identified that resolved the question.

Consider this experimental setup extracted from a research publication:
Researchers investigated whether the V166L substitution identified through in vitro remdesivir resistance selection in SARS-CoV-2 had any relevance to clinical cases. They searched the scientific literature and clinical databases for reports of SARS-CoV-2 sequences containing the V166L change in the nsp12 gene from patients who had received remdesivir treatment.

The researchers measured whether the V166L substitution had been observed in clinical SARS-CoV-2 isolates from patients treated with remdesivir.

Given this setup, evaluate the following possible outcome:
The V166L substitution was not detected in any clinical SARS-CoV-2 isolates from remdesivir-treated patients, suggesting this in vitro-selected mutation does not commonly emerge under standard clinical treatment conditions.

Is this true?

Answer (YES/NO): NO